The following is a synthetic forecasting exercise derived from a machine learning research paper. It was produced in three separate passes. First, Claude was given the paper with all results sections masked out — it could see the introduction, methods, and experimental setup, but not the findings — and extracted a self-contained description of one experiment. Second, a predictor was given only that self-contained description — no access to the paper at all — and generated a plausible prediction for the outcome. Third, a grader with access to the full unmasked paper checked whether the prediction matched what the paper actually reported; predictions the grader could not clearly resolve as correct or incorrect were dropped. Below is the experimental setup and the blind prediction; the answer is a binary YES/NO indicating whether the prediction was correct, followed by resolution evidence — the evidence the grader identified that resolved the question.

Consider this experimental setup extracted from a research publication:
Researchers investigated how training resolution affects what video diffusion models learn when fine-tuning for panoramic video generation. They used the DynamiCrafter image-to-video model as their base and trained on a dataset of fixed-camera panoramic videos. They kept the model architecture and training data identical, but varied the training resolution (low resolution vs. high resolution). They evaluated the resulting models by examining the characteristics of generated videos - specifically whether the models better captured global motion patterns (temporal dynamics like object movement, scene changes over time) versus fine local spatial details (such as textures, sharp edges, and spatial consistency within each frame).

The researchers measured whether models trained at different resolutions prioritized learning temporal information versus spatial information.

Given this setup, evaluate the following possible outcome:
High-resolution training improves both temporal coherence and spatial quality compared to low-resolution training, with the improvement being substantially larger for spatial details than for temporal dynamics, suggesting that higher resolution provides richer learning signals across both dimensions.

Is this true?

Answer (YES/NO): NO